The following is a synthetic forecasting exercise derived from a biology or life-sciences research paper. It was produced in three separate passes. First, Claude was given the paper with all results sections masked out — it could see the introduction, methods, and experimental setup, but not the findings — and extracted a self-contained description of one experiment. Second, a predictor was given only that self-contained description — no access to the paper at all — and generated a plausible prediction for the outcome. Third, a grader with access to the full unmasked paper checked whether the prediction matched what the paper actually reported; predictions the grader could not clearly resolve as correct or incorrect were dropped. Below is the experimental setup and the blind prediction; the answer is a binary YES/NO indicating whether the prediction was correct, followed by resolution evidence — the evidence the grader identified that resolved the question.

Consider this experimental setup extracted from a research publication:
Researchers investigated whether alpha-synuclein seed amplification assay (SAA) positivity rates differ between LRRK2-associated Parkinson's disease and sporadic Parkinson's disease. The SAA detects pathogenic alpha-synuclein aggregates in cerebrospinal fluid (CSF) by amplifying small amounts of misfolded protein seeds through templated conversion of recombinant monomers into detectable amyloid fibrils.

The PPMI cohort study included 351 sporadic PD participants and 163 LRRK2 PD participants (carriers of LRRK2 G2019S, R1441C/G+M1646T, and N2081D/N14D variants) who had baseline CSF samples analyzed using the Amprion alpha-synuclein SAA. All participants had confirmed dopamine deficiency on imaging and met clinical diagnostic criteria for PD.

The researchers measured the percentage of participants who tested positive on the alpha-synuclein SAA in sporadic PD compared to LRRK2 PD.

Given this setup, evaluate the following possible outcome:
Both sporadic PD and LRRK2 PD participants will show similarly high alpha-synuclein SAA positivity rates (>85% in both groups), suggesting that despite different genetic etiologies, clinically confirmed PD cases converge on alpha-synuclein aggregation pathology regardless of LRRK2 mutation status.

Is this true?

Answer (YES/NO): NO